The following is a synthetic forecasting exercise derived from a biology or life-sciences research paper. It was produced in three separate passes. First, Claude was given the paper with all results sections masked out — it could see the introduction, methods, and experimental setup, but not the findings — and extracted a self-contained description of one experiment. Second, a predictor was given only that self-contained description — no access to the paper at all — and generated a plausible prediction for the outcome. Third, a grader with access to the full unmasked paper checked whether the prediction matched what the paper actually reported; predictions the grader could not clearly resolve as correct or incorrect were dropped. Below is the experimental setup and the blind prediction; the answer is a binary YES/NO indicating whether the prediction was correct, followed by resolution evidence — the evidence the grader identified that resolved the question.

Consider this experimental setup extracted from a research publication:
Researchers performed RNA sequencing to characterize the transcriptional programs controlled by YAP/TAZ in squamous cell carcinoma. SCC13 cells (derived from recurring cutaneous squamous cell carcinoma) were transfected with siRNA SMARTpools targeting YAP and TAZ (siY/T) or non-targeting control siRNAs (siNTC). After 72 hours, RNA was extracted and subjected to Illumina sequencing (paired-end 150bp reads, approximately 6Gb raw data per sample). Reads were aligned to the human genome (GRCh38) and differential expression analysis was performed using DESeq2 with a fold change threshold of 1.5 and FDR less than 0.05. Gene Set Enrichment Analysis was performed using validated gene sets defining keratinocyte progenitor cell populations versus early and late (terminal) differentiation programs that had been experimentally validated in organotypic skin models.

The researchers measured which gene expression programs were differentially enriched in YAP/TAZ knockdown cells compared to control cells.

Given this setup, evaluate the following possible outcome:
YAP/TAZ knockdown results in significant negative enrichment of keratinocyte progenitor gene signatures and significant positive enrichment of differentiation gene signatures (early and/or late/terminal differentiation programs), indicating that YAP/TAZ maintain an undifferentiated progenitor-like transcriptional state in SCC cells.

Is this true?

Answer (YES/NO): YES